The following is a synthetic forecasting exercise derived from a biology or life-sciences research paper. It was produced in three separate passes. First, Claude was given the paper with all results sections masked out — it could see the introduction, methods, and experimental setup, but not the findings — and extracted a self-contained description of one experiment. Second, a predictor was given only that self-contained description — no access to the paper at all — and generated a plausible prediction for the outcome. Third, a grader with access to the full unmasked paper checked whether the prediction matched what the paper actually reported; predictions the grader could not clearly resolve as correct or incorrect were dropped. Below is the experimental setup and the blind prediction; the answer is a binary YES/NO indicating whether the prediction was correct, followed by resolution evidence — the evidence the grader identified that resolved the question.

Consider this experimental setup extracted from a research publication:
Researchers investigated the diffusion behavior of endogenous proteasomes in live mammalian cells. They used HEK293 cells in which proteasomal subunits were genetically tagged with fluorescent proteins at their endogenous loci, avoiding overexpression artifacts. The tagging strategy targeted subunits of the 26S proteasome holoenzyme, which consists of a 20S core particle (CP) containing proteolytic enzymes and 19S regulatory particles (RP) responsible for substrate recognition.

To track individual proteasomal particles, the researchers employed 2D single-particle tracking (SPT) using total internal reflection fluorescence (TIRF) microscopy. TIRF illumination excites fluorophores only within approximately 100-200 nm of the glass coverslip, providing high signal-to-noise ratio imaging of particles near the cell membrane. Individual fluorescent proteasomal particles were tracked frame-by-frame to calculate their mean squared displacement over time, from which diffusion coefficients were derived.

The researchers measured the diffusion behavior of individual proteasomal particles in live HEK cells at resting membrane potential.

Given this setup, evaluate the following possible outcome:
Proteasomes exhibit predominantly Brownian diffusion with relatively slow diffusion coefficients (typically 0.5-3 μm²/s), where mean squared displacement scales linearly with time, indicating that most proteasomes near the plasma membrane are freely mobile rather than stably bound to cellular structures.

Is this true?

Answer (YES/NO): NO